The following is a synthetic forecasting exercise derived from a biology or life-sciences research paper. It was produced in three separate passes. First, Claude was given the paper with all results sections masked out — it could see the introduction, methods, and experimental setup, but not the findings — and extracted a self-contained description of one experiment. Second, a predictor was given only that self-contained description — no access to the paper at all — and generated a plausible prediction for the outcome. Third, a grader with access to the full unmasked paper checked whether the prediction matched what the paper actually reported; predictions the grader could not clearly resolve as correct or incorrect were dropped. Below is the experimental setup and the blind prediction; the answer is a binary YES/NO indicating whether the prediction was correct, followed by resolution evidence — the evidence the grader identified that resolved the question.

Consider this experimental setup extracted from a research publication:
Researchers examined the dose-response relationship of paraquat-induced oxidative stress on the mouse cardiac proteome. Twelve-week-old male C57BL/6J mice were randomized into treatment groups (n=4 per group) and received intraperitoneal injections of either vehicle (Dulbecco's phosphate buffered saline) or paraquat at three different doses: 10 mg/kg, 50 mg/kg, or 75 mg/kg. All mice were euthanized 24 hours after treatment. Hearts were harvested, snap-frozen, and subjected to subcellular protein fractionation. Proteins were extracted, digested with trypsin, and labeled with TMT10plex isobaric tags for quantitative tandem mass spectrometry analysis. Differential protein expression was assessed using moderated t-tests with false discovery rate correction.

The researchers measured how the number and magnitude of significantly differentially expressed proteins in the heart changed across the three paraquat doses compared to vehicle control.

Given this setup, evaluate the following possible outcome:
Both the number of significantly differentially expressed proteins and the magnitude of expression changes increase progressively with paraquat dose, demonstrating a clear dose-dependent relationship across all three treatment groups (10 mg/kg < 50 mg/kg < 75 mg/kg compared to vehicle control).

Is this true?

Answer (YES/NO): NO